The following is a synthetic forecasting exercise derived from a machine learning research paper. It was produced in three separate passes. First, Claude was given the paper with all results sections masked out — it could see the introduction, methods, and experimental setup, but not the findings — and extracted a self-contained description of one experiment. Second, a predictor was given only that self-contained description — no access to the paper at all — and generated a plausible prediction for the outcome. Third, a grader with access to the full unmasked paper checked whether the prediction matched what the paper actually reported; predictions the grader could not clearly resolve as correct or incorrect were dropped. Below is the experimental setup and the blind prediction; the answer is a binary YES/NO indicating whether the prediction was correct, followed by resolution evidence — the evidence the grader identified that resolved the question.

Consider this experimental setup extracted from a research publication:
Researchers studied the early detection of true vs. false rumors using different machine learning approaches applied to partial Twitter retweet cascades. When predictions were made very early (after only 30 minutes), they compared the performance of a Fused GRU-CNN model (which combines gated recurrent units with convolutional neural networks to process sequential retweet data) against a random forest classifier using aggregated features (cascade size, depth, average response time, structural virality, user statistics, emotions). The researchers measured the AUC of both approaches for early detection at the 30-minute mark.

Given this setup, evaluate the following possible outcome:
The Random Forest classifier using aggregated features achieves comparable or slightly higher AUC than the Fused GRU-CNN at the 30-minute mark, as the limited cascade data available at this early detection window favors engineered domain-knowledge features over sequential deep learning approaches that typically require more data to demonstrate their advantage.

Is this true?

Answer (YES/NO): NO